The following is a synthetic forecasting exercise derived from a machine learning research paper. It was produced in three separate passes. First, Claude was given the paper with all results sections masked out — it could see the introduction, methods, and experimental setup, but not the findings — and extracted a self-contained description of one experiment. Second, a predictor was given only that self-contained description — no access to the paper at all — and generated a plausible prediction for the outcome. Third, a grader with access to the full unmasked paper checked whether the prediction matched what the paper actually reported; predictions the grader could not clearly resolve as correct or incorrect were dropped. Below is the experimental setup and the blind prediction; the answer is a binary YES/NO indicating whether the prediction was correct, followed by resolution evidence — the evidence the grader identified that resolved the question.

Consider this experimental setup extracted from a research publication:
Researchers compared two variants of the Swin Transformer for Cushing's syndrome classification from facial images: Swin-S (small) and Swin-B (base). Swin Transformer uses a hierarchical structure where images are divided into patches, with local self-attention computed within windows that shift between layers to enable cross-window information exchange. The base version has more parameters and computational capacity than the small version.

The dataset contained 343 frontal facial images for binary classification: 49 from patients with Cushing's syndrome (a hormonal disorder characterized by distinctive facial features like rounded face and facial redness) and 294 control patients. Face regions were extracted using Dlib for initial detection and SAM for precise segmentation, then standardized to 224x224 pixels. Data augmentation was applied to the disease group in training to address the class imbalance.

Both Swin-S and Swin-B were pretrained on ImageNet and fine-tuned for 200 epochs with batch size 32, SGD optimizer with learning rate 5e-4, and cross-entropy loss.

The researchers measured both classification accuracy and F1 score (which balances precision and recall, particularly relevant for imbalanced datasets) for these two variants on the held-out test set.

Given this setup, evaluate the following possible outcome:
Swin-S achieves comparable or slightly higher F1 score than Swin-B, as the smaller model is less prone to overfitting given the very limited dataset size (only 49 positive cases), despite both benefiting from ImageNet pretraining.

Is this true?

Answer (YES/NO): NO